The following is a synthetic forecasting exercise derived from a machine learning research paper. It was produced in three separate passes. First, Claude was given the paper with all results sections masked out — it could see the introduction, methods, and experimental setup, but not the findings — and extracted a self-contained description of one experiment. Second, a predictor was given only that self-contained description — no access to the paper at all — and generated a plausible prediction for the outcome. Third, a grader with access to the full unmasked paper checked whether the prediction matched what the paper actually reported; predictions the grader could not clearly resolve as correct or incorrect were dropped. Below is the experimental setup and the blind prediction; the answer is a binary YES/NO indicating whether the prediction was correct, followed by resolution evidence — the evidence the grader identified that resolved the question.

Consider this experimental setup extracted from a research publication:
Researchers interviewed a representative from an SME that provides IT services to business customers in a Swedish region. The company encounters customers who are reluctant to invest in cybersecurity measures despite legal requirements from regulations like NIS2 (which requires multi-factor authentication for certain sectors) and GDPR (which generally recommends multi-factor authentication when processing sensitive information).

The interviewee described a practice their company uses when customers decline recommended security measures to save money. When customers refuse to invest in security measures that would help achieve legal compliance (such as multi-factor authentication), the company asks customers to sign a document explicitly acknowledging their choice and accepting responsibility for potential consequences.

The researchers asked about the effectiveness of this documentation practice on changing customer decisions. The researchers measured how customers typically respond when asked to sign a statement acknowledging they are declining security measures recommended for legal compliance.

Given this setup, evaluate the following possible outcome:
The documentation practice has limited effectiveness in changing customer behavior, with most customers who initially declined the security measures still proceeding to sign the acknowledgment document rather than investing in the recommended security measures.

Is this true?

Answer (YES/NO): NO